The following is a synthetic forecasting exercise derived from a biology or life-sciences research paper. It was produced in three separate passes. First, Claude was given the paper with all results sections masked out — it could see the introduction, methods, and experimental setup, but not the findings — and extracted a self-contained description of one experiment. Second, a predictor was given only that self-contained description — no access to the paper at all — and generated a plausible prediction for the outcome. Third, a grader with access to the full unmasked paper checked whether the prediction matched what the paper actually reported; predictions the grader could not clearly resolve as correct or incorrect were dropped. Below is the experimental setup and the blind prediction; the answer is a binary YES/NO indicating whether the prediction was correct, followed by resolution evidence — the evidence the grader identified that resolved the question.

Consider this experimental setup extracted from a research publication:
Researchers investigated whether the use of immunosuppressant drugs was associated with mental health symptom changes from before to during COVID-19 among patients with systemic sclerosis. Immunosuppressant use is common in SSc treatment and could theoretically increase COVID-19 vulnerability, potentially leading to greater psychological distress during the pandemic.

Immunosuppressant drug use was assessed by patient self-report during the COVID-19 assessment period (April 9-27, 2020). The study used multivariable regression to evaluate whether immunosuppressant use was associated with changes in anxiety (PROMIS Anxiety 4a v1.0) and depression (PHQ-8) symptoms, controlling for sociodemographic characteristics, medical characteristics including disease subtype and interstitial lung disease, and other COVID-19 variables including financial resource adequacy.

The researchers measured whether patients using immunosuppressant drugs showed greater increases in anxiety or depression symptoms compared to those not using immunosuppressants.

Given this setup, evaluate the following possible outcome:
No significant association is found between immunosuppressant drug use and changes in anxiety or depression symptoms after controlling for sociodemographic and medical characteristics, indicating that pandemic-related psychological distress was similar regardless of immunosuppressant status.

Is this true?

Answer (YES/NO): YES